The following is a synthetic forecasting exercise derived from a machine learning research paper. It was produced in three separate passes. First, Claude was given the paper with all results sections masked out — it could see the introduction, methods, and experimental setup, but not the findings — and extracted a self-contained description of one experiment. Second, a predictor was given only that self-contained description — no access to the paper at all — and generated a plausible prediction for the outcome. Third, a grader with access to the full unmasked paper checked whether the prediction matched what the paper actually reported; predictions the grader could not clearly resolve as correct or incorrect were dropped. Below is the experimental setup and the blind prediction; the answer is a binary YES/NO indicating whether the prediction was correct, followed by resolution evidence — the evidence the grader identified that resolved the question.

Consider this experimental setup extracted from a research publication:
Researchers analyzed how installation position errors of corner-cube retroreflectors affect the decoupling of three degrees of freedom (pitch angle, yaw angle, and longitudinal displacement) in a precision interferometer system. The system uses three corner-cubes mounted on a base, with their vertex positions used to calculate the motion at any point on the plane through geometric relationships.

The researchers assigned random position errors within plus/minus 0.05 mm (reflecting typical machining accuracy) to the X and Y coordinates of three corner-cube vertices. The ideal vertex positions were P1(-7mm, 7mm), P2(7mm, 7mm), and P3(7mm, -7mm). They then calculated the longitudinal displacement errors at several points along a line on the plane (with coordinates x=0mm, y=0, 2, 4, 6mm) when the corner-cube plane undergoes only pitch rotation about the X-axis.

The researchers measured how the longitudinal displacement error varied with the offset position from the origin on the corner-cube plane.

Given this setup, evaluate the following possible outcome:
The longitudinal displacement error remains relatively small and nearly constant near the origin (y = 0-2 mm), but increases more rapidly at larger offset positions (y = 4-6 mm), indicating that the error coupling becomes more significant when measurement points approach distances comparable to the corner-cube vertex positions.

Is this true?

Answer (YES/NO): NO